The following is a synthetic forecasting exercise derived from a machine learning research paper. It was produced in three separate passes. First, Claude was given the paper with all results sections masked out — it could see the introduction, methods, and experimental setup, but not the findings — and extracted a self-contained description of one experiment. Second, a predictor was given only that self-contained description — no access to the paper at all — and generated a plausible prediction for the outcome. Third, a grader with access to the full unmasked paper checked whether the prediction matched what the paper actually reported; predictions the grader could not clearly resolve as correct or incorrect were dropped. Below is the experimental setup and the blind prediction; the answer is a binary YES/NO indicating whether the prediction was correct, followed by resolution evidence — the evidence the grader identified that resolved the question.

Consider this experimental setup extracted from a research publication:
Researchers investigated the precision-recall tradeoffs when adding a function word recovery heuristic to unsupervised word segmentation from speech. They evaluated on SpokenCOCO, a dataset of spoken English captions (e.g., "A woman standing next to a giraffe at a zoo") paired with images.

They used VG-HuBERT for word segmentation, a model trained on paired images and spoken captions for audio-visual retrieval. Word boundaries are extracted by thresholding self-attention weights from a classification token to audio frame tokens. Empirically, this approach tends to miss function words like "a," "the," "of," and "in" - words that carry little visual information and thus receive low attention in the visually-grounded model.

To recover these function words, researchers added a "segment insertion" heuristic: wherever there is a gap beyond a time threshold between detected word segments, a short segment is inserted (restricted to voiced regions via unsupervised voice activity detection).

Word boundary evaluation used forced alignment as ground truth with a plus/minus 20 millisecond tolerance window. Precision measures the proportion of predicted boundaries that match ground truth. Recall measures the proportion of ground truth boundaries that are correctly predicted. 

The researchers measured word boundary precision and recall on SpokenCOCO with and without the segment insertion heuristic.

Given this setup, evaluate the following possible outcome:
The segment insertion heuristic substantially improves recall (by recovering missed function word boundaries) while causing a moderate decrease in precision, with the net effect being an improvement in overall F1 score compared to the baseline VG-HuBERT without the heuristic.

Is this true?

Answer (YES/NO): YES